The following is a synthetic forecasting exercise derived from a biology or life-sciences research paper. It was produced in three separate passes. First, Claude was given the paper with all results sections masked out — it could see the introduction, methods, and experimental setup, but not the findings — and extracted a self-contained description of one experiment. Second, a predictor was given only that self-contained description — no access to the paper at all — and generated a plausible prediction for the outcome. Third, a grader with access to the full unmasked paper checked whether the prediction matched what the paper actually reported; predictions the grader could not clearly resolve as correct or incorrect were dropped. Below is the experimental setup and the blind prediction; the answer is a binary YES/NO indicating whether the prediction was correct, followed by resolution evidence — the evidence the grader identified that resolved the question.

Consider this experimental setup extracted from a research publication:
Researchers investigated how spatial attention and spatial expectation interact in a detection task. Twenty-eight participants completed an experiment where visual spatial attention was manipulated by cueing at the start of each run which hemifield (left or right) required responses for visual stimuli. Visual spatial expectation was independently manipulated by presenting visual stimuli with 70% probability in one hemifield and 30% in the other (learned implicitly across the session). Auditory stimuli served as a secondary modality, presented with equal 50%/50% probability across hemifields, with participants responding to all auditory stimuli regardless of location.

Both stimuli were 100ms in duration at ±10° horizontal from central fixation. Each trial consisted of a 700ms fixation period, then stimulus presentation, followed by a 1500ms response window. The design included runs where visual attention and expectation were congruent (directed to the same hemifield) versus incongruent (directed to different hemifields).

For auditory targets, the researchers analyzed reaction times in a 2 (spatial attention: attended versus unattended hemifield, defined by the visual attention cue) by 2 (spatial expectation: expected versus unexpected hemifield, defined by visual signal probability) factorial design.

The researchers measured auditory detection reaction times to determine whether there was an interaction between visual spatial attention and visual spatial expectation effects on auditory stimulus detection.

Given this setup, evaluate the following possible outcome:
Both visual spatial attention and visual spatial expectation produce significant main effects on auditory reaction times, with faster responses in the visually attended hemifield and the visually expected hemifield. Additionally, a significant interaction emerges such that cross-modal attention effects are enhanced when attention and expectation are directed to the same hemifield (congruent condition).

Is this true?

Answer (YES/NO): NO